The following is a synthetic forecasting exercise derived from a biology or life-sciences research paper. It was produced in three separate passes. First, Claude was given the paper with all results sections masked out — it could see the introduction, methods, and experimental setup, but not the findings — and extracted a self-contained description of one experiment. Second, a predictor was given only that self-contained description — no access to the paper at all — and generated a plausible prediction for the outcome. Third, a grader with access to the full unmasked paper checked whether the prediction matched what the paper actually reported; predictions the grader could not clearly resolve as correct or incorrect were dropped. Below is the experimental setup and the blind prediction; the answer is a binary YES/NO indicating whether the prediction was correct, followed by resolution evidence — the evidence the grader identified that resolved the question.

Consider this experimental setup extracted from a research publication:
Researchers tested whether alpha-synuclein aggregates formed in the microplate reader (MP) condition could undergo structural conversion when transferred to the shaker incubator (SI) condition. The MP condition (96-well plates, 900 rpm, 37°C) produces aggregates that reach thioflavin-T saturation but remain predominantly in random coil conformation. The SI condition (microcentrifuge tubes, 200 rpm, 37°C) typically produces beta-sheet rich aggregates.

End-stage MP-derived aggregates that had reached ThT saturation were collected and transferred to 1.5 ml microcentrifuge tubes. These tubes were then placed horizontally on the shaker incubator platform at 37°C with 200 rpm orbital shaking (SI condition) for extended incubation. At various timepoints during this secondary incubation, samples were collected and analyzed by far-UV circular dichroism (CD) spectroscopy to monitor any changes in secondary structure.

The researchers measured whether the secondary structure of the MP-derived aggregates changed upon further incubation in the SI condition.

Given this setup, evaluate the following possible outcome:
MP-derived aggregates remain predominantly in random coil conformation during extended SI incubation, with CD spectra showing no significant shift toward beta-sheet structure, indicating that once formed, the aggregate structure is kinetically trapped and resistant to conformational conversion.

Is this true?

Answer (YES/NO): NO